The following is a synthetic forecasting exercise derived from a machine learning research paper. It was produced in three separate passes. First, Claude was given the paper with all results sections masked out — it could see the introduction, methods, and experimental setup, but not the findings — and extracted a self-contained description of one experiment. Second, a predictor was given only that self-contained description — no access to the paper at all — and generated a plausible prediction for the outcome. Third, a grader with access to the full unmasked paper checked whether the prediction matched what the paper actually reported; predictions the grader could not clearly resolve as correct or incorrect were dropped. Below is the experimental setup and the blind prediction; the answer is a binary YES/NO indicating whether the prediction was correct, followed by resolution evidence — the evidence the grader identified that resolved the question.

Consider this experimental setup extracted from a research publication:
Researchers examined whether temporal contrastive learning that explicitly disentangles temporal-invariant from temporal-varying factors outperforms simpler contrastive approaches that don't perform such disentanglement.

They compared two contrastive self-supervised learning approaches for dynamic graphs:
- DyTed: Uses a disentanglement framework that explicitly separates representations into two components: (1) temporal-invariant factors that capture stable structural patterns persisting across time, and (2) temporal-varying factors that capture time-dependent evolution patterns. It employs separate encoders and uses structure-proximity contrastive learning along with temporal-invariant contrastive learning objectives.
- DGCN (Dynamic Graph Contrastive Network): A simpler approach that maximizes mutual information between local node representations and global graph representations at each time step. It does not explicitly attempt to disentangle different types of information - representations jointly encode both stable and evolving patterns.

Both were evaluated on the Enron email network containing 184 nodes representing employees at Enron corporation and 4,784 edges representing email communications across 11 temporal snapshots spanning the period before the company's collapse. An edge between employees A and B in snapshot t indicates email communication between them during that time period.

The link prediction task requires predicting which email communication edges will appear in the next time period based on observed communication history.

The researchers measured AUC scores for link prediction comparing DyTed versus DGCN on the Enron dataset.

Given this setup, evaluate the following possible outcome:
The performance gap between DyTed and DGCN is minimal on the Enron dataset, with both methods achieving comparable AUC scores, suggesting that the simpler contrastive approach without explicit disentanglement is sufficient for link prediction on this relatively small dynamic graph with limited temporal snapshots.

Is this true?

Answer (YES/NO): NO